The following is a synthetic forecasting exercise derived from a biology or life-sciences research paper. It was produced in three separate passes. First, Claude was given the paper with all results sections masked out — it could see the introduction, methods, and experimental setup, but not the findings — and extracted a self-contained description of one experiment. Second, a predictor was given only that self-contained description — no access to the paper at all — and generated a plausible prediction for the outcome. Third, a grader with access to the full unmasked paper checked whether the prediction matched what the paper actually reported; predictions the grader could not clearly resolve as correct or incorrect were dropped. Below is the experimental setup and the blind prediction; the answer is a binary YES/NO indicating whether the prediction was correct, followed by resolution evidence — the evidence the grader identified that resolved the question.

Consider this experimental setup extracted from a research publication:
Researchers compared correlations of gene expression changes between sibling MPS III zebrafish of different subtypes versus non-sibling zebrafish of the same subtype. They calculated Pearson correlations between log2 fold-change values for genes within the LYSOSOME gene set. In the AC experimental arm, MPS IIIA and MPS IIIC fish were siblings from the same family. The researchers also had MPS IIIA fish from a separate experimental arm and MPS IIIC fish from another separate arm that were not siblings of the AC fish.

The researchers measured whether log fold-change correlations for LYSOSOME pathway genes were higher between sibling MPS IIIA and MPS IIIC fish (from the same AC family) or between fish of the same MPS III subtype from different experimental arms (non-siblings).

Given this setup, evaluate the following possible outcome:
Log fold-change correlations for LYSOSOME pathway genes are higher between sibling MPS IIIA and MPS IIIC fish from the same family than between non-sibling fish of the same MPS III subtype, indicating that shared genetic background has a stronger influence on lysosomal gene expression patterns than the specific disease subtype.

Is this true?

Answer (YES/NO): YES